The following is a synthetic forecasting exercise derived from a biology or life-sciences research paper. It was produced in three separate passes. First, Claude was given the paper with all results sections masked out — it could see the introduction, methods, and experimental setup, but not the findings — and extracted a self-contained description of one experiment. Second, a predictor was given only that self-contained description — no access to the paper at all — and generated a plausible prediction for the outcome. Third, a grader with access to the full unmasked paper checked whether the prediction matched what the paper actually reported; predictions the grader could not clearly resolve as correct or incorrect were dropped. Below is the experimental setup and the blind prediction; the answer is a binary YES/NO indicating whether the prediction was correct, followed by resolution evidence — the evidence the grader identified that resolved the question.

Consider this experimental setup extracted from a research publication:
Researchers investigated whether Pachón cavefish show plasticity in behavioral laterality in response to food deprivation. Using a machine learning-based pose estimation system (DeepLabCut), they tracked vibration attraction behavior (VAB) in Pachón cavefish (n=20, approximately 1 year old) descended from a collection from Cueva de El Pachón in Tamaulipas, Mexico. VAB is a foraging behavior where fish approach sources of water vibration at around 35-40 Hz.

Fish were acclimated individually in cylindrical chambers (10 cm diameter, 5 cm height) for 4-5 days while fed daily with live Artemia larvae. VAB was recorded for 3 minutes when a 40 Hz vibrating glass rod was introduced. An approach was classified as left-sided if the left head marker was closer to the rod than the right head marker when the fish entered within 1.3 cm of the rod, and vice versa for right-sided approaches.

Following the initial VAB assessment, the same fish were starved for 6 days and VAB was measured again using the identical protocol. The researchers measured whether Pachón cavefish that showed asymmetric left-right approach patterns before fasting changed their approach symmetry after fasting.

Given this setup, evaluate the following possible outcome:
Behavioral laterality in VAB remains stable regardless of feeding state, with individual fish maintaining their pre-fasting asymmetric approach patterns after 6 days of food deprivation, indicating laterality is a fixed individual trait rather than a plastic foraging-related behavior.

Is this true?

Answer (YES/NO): NO